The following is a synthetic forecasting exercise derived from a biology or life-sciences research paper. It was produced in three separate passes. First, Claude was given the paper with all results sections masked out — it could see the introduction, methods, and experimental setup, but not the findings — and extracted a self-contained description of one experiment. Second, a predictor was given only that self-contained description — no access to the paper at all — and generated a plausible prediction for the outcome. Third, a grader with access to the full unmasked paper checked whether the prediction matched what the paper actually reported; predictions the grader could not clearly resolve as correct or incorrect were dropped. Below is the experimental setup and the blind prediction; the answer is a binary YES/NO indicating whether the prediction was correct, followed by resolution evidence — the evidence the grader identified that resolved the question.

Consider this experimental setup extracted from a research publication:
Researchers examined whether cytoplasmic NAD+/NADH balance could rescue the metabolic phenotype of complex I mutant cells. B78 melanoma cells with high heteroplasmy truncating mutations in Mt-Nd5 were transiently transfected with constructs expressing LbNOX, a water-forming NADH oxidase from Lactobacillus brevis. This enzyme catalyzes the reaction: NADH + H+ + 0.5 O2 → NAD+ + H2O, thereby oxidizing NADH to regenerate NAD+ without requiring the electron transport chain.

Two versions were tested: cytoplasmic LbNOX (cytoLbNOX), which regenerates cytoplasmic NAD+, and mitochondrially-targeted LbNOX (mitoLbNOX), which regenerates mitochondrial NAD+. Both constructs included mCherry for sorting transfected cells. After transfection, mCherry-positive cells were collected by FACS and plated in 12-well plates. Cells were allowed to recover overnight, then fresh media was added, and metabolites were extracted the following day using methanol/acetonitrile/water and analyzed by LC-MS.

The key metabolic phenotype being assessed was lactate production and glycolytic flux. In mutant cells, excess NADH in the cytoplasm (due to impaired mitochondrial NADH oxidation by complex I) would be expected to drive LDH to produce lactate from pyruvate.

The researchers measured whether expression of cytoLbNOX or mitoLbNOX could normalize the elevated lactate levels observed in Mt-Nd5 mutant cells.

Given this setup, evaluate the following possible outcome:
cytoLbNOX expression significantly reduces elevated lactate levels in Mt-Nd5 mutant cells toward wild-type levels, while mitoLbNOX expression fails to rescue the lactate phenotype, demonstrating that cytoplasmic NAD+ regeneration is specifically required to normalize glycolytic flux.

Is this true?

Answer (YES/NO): NO